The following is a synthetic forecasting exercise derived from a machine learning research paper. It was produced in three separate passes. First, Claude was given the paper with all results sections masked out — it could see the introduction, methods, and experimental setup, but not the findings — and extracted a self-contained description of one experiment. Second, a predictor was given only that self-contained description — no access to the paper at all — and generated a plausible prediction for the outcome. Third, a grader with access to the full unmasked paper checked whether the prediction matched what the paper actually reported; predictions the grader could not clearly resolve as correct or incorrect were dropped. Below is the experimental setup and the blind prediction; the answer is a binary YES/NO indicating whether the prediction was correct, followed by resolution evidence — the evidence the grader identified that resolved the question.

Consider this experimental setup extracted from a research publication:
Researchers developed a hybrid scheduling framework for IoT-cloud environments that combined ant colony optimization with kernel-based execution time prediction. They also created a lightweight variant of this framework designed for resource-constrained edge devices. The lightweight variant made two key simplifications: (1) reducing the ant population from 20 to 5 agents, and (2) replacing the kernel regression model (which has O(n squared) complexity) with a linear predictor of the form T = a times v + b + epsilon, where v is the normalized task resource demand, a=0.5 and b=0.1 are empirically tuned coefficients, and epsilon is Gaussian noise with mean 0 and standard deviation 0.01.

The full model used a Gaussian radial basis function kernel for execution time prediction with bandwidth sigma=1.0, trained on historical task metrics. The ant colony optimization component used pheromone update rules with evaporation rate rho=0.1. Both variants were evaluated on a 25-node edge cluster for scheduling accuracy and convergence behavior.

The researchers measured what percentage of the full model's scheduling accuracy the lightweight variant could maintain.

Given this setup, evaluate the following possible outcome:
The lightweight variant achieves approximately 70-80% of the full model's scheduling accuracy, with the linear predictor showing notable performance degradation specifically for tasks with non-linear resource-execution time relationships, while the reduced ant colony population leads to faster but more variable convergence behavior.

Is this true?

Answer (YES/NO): NO